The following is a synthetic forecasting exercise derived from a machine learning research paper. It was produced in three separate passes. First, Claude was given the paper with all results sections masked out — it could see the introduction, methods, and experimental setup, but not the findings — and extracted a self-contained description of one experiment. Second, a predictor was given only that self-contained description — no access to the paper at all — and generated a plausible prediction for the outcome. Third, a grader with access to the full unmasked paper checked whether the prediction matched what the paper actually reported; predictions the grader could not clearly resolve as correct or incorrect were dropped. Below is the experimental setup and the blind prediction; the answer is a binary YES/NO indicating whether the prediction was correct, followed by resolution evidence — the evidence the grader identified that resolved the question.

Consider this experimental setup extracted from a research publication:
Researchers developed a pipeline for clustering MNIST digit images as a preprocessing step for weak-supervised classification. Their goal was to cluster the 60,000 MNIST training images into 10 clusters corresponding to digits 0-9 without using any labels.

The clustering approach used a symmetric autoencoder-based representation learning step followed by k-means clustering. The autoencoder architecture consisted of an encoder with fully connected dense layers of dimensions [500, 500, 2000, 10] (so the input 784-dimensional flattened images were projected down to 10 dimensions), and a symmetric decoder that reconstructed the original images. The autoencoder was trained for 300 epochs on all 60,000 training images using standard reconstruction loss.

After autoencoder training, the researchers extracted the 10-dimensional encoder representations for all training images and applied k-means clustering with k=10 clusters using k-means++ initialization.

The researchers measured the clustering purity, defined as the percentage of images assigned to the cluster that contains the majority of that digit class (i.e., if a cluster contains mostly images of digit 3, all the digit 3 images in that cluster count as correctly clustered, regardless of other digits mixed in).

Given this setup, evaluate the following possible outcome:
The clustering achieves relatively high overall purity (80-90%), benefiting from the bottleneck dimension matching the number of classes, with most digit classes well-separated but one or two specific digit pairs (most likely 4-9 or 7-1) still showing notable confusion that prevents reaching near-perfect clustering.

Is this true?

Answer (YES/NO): NO